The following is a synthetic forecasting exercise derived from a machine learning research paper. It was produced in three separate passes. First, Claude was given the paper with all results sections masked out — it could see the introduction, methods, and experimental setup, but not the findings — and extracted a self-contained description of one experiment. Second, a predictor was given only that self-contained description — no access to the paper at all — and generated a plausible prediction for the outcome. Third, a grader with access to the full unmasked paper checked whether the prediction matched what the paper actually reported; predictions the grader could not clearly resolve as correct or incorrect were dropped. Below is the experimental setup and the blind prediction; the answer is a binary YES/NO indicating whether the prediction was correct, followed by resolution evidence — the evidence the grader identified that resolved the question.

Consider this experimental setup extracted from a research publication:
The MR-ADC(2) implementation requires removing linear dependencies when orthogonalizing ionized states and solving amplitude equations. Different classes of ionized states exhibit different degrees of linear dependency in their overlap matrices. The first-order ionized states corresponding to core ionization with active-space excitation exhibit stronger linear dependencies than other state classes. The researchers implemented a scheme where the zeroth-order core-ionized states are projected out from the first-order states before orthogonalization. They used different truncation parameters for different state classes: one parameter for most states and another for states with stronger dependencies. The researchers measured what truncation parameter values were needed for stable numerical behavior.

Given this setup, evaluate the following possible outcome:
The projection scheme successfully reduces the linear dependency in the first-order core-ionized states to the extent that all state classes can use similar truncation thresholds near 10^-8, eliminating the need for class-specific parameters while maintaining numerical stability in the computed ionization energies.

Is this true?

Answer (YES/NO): NO